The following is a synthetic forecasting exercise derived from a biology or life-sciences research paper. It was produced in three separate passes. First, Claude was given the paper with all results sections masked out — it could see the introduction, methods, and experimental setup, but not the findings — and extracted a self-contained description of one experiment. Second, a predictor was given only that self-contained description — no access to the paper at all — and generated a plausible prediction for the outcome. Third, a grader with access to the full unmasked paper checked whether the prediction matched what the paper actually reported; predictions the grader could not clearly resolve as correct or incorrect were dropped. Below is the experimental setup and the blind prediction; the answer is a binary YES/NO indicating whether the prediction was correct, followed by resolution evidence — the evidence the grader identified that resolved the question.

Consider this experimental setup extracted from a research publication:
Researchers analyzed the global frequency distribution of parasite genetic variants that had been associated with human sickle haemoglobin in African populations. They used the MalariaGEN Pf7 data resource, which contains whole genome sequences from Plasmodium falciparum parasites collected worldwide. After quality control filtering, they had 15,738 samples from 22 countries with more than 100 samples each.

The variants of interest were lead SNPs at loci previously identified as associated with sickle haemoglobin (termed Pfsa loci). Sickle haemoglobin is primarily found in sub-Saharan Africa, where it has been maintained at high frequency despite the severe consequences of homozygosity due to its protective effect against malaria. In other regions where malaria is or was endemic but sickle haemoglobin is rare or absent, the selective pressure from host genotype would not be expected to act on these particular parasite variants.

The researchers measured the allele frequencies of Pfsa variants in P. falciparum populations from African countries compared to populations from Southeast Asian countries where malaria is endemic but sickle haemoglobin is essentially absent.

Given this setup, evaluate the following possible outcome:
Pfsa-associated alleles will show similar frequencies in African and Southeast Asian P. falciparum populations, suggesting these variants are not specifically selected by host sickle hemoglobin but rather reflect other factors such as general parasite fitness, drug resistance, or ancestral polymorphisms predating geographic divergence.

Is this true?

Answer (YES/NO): NO